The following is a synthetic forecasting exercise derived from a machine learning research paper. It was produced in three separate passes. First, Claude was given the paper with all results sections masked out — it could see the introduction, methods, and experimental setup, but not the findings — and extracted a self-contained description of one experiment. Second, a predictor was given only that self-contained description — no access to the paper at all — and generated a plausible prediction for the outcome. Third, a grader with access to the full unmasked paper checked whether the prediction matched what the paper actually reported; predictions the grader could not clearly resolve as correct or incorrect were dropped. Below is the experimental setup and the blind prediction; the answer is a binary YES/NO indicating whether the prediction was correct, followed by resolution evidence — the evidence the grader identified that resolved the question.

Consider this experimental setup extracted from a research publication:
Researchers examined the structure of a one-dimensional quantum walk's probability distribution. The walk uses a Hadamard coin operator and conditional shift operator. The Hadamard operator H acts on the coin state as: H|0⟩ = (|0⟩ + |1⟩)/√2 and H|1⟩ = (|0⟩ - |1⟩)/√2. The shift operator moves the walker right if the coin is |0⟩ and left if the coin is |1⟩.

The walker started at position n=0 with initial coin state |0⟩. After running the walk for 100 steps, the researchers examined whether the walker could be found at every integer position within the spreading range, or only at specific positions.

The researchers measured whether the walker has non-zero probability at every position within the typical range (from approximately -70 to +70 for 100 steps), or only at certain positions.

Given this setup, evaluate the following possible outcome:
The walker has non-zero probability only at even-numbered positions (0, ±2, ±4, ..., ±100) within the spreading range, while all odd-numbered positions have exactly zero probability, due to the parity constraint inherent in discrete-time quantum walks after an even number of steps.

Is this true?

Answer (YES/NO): YES